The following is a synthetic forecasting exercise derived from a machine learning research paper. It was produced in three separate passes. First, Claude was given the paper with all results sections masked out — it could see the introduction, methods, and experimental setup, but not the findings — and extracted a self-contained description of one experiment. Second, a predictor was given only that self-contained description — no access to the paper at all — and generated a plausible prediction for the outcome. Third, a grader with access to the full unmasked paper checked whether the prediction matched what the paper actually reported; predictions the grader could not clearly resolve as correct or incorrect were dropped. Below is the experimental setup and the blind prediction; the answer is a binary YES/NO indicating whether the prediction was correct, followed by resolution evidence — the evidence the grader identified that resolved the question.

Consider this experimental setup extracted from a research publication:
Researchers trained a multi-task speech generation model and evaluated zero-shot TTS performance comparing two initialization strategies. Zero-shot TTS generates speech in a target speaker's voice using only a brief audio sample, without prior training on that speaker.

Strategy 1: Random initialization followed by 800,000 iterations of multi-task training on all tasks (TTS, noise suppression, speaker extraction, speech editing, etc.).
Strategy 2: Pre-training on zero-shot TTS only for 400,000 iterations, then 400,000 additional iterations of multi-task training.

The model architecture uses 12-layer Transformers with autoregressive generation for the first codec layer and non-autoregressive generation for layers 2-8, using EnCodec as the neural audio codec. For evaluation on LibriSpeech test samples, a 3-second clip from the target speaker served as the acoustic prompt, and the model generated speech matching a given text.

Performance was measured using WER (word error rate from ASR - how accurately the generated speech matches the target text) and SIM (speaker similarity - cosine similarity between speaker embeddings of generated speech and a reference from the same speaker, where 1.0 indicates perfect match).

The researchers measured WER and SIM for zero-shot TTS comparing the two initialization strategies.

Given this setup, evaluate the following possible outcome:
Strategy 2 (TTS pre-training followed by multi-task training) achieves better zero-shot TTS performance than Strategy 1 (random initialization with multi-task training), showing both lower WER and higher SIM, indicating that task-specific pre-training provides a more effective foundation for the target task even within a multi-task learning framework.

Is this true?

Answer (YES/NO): YES